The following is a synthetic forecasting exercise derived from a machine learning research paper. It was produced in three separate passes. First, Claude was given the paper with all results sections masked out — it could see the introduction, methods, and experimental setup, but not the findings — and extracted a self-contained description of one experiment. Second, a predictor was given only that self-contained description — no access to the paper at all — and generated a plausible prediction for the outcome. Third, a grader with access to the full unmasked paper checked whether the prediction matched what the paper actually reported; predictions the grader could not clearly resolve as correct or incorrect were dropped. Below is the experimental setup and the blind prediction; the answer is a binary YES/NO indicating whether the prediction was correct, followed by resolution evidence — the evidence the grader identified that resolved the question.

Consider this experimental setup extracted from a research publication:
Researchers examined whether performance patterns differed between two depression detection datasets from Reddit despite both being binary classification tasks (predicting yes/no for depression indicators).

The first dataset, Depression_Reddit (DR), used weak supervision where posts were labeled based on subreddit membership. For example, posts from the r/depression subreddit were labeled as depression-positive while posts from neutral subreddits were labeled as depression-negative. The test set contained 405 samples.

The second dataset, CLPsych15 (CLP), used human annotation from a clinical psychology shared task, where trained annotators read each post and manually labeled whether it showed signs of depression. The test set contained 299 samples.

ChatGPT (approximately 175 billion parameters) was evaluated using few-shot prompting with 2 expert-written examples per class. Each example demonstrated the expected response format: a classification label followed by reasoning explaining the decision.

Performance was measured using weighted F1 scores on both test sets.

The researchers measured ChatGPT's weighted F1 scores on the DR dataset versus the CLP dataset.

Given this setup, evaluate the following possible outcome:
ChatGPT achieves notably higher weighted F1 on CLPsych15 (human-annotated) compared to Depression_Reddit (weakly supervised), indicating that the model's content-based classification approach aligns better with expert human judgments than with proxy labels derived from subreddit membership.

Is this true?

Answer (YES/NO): NO